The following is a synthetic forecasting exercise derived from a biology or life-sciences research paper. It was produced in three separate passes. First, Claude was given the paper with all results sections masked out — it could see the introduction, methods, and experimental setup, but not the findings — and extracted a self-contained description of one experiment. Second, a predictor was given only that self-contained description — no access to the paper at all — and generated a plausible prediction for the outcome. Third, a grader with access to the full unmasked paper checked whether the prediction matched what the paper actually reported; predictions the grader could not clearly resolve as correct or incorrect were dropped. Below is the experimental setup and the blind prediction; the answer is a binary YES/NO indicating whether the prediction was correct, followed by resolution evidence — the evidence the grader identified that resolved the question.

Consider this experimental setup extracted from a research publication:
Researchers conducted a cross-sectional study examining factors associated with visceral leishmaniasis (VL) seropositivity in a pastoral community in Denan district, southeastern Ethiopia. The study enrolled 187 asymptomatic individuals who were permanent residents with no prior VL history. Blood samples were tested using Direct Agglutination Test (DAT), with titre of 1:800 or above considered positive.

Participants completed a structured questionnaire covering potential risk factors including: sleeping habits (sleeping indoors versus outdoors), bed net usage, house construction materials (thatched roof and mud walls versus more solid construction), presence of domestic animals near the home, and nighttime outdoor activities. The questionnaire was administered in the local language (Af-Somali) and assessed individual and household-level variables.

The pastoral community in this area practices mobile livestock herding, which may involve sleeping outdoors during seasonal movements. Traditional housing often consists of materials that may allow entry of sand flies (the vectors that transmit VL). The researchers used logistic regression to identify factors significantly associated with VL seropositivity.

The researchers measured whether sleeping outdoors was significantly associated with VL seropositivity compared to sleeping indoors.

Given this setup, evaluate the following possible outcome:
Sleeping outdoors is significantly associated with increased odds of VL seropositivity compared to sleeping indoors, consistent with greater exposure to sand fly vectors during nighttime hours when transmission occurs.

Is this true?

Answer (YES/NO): YES